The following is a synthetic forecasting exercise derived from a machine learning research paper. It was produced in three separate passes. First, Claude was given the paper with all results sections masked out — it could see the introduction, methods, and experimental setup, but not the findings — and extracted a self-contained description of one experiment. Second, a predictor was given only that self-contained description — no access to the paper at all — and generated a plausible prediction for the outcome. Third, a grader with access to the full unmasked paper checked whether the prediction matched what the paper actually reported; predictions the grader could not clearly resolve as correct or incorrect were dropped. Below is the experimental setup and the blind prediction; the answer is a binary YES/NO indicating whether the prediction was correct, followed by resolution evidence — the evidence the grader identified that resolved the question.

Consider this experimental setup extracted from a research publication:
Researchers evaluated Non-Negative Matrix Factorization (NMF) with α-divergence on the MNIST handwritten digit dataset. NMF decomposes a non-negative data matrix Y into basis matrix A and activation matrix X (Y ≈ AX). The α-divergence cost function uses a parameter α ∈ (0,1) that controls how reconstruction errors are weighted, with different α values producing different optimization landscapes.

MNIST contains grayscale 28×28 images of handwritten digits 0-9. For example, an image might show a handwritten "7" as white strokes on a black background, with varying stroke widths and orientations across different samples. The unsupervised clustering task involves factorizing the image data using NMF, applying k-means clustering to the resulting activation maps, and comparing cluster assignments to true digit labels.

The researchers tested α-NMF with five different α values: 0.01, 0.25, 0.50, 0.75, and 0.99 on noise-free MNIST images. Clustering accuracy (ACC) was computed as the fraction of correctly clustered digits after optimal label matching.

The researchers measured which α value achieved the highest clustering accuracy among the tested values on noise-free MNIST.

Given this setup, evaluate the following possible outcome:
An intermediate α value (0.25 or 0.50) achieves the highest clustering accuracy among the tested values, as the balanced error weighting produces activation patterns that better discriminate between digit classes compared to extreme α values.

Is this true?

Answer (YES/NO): YES